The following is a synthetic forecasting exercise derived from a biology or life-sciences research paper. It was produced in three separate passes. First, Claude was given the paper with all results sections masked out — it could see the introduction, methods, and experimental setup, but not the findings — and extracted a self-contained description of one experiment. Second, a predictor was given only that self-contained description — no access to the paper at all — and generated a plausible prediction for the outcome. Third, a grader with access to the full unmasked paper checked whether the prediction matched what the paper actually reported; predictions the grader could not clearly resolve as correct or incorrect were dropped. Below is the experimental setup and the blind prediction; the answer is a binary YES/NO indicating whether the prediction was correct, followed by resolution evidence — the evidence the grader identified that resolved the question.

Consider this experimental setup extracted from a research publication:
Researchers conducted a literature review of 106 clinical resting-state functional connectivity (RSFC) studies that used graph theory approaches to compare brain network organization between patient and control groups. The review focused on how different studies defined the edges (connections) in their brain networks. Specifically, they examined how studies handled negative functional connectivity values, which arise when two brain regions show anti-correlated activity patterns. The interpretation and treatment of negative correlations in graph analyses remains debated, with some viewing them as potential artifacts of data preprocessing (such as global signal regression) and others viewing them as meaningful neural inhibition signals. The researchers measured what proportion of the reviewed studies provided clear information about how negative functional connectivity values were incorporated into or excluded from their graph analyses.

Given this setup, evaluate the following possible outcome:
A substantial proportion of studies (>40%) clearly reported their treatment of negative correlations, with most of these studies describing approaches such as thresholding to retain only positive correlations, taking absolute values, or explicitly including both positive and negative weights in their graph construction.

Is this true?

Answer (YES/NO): YES